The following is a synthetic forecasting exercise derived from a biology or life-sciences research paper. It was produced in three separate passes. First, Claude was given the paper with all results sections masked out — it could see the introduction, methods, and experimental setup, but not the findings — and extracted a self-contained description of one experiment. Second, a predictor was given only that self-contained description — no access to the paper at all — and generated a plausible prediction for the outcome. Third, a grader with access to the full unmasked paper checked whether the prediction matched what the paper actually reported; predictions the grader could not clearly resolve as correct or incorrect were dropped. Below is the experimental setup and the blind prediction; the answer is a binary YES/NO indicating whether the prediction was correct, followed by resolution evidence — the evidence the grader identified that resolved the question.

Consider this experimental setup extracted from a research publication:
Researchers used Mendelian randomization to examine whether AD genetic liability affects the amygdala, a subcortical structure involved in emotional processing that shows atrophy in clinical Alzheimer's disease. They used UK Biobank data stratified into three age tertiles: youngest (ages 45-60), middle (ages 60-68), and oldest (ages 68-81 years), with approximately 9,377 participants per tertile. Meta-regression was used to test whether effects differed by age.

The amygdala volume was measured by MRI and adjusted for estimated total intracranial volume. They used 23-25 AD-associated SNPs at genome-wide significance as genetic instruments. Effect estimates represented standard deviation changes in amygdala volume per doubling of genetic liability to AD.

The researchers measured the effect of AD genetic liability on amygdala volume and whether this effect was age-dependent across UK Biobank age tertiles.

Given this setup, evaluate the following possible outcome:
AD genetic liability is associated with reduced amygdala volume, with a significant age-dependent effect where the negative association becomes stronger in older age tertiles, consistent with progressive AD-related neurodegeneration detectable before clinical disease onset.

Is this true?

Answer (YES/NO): YES